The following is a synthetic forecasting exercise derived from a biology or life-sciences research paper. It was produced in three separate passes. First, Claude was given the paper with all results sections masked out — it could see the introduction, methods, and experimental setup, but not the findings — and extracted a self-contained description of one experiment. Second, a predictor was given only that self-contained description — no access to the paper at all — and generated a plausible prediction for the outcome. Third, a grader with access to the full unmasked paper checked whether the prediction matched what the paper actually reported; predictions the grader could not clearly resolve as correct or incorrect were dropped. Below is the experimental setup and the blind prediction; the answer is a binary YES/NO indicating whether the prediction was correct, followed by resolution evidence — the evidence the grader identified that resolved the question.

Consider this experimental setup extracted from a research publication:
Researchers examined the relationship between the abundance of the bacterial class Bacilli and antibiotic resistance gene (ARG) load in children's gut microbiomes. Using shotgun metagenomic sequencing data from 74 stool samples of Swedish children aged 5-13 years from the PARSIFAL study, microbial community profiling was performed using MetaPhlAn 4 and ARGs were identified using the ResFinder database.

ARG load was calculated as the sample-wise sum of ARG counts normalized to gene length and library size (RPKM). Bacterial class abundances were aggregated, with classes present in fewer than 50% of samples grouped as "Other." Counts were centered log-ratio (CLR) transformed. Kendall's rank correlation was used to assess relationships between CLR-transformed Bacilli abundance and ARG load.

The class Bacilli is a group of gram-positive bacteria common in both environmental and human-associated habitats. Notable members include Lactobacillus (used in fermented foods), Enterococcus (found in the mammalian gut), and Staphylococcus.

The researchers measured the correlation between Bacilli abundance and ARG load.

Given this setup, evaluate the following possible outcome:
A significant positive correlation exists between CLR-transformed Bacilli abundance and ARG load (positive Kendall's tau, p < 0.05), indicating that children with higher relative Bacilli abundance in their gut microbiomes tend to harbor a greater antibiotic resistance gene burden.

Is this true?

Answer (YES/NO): NO